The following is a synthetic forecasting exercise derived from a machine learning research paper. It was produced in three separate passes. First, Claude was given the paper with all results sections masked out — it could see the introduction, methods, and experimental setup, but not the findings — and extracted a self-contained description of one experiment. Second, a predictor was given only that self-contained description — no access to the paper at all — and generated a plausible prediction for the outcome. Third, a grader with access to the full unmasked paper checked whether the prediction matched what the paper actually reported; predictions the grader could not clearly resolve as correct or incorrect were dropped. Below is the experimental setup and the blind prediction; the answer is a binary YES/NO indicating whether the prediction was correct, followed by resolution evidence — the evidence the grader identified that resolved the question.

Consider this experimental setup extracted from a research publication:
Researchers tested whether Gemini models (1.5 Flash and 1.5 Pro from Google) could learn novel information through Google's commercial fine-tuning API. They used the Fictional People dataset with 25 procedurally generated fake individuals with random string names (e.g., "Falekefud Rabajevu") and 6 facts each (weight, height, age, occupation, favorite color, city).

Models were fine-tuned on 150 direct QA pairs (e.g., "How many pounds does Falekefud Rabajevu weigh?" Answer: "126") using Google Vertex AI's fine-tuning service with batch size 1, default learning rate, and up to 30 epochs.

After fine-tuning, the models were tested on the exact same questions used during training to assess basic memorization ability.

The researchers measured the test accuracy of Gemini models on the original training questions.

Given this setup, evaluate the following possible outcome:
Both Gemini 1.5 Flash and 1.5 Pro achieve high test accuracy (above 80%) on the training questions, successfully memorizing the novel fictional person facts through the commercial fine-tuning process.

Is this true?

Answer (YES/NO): NO